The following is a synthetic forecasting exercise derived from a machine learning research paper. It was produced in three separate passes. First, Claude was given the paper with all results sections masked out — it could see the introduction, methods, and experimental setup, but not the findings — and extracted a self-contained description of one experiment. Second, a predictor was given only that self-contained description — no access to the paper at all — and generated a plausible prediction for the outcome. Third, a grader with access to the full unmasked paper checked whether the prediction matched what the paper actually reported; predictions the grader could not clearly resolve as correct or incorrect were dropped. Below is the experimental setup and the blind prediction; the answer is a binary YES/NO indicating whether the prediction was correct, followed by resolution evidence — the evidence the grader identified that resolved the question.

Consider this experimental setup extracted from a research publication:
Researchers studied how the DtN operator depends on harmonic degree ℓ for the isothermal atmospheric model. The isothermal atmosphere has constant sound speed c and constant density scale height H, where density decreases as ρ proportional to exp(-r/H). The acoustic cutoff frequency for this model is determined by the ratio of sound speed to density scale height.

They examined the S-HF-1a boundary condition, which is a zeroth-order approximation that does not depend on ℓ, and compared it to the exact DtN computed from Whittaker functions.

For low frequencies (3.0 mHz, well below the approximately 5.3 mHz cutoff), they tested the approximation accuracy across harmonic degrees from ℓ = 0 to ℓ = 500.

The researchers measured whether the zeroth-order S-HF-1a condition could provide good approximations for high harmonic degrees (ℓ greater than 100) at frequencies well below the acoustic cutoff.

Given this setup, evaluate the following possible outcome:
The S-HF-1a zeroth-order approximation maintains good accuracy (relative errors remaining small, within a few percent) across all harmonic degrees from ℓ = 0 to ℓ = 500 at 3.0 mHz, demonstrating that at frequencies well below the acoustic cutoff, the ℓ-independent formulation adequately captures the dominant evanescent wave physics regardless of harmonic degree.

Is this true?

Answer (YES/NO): NO